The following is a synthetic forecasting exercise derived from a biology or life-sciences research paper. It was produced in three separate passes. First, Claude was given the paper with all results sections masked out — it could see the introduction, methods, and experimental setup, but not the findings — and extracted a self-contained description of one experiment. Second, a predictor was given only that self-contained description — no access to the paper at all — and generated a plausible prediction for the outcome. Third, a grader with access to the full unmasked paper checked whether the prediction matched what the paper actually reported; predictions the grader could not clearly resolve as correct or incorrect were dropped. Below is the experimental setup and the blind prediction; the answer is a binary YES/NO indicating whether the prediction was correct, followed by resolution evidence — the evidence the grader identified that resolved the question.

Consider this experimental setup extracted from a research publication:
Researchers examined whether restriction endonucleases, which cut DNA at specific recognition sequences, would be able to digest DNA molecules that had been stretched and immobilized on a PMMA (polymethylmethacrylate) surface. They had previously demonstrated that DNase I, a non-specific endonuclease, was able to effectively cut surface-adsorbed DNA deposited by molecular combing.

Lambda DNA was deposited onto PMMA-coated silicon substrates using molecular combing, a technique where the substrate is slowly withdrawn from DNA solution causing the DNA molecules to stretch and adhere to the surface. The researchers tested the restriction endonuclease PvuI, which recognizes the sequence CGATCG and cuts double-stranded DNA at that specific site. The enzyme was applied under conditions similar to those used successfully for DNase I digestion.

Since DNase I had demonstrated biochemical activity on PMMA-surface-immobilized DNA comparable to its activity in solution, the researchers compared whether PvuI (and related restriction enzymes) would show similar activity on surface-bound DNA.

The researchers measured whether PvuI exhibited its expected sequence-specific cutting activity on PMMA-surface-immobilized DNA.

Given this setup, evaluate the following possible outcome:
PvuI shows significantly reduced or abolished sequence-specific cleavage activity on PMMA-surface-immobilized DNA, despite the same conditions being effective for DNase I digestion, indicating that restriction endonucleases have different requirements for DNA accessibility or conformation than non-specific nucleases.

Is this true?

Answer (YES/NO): YES